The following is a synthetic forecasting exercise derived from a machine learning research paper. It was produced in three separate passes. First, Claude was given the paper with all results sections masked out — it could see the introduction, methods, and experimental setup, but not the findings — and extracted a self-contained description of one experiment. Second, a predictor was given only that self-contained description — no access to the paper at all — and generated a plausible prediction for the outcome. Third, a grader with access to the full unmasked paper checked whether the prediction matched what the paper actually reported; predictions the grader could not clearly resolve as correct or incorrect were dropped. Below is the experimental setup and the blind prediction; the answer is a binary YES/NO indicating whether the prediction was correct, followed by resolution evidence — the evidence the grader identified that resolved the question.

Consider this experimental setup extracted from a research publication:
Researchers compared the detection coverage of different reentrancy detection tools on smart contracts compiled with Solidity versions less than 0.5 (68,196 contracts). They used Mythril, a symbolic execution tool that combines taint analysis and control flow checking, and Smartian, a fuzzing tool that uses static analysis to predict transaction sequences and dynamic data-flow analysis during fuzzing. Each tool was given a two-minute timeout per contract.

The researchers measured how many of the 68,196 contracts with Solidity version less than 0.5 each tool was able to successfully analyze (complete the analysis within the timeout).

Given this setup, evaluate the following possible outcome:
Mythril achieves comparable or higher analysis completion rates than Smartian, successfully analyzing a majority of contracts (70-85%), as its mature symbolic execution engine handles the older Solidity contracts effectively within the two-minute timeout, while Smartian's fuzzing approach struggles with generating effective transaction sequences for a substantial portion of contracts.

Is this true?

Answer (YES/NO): NO